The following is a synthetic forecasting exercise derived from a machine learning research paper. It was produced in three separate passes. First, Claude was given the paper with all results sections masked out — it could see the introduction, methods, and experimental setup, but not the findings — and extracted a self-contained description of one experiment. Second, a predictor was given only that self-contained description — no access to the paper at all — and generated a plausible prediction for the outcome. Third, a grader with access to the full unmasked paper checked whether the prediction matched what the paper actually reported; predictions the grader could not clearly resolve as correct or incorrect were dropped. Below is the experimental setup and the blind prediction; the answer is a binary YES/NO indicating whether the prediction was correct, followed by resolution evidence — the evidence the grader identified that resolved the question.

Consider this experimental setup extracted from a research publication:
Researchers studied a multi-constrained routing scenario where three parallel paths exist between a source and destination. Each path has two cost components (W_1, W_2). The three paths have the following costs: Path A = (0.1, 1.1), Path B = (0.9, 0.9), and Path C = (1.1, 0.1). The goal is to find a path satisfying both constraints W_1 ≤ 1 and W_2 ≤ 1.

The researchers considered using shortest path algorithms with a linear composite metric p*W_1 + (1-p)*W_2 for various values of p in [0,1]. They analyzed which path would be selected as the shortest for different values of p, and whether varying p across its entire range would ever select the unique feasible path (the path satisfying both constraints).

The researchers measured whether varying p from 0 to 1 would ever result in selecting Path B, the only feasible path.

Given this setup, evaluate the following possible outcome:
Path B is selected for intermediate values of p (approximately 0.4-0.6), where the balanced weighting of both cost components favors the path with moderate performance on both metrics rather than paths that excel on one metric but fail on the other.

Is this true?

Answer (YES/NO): NO